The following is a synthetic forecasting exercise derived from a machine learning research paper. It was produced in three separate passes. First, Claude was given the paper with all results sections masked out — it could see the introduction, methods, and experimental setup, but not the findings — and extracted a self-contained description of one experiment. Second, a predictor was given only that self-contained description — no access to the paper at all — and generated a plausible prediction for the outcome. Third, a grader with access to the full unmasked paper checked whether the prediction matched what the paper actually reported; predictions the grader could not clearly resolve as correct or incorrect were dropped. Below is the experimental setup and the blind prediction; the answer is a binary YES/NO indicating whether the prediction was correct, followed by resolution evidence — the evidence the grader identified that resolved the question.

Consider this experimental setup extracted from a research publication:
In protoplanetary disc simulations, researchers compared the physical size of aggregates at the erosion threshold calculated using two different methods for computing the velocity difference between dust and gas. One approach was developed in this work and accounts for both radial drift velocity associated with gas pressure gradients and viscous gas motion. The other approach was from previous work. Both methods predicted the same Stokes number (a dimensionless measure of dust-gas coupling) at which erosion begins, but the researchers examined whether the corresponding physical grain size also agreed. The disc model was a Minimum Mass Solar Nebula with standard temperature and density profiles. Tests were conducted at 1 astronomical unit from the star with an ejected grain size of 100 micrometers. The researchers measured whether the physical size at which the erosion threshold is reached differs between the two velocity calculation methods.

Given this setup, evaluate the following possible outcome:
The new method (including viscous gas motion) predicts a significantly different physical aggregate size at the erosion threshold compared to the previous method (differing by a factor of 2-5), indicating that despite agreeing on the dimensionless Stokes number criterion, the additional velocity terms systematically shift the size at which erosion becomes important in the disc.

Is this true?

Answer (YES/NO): NO